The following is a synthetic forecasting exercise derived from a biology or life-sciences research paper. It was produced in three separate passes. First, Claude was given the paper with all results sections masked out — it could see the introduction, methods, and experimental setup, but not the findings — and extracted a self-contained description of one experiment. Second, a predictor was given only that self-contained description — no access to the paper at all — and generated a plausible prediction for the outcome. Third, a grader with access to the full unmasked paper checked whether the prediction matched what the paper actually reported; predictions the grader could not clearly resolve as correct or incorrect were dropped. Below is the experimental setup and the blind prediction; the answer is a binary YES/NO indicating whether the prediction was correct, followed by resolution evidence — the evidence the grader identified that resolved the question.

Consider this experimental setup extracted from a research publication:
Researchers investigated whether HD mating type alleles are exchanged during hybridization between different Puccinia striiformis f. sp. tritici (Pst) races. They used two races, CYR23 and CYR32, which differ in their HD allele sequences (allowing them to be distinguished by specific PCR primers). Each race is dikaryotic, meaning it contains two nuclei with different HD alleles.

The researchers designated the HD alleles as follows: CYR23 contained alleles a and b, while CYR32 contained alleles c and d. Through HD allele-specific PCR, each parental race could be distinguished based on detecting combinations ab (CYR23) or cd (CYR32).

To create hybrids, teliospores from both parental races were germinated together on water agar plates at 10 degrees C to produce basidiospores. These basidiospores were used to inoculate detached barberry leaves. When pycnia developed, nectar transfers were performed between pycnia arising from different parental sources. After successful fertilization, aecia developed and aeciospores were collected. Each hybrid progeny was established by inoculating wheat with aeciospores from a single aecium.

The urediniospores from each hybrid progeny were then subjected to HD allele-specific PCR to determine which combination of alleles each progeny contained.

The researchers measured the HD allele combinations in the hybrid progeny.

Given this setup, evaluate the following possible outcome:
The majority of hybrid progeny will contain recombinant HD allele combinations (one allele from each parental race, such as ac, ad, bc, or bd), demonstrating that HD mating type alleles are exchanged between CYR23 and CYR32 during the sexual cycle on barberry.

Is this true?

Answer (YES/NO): YES